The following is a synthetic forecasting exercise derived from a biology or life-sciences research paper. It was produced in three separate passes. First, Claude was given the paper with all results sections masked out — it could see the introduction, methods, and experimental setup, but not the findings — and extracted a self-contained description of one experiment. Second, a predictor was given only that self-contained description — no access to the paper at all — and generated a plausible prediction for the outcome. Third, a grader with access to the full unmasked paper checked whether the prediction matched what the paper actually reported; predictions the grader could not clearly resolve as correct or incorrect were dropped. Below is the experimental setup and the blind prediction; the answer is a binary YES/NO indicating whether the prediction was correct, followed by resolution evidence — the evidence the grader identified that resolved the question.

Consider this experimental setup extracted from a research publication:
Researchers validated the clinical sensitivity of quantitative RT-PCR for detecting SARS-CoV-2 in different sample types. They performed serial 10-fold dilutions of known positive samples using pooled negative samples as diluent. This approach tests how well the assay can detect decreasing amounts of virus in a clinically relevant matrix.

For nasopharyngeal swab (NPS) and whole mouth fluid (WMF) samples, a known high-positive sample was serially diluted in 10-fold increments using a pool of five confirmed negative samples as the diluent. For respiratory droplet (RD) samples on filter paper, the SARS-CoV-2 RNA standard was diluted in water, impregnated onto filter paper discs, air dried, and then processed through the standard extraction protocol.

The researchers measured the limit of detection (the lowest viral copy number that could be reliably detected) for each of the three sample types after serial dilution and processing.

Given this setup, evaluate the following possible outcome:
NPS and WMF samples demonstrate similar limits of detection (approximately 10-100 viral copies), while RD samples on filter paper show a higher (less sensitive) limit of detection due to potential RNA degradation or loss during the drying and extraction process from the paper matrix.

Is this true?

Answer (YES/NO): NO